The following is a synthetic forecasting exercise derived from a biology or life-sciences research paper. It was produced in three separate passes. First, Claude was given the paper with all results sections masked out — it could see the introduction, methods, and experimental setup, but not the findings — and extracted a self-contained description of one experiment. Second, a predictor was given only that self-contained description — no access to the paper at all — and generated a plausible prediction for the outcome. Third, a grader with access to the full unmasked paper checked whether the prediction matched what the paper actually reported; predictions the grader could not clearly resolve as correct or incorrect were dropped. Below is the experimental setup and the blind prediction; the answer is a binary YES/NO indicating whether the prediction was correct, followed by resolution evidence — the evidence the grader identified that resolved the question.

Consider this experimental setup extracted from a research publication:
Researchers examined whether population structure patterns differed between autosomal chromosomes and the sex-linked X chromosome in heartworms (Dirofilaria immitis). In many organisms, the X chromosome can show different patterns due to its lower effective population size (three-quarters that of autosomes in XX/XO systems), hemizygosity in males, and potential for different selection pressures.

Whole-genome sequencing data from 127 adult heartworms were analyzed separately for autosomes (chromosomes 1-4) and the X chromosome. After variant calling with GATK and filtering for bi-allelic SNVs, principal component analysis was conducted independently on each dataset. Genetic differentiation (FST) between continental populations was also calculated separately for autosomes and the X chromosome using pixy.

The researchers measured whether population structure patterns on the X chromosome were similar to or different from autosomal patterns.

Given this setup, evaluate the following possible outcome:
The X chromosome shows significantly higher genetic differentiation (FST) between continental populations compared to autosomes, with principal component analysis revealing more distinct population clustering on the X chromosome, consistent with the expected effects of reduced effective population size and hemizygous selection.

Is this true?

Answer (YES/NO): NO